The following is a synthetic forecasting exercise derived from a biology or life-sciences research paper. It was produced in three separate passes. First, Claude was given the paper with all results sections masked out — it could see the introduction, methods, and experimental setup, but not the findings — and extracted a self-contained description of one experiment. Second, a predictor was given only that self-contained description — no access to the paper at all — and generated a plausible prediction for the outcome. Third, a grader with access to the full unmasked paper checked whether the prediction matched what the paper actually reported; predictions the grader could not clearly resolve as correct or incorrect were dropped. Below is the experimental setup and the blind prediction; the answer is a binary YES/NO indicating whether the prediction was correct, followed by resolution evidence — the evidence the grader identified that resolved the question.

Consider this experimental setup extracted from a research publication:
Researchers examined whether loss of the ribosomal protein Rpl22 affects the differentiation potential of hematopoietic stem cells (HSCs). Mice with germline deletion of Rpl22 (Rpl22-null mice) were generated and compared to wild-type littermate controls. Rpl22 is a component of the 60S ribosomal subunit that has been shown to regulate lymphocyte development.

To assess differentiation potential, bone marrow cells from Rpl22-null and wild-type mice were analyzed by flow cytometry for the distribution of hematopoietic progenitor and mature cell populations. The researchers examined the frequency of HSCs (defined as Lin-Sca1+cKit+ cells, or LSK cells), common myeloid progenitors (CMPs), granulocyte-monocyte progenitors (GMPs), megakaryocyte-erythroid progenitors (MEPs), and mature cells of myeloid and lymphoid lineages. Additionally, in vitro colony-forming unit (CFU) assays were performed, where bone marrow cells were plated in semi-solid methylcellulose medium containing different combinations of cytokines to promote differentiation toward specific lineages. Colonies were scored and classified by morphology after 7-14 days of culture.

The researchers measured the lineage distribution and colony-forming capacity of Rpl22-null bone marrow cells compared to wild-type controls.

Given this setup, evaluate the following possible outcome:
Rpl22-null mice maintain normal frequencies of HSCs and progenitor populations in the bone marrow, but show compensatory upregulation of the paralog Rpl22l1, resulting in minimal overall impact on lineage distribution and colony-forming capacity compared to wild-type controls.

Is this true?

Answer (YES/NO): NO